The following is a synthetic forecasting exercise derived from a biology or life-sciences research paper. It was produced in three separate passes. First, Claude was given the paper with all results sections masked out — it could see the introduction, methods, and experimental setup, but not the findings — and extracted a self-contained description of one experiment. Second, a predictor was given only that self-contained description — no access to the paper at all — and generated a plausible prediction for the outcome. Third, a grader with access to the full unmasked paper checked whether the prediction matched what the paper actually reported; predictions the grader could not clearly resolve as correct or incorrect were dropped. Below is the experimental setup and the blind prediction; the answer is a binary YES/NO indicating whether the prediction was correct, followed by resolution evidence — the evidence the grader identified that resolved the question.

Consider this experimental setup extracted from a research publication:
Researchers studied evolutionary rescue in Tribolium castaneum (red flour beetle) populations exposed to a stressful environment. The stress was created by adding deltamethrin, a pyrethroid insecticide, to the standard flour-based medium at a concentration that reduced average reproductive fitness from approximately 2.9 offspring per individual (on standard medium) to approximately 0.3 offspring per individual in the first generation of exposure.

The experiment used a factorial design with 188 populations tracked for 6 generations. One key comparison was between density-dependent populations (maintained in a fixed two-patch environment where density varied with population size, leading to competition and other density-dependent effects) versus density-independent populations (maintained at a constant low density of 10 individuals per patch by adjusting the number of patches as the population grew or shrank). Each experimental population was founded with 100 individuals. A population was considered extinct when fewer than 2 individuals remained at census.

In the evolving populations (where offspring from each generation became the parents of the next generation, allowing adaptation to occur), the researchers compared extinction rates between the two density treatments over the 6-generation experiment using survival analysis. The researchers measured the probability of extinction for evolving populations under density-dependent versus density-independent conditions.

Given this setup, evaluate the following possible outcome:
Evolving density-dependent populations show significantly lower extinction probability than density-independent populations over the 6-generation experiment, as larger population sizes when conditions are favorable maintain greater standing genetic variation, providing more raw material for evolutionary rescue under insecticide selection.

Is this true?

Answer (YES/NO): NO